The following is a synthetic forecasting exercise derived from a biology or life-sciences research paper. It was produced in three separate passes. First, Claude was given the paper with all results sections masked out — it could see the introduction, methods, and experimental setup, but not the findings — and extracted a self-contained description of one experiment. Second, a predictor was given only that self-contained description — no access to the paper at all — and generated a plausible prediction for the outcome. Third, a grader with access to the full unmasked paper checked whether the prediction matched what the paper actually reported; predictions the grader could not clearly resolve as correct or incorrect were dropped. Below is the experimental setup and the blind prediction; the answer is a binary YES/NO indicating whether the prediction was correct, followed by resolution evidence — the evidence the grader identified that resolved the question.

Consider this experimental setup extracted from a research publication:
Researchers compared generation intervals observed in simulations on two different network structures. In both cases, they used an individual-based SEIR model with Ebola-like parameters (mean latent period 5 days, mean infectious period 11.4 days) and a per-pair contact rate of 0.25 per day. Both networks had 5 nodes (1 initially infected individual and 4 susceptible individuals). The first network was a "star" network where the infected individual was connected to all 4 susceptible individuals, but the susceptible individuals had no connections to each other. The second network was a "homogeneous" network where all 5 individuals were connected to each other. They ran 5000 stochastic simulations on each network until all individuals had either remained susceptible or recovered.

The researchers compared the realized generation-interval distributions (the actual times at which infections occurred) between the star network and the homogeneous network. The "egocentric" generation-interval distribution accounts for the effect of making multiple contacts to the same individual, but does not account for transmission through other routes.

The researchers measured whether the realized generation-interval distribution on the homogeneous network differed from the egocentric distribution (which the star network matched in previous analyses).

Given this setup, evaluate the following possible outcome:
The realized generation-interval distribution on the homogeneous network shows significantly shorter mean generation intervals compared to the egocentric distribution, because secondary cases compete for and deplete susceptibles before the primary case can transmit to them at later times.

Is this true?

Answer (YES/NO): YES